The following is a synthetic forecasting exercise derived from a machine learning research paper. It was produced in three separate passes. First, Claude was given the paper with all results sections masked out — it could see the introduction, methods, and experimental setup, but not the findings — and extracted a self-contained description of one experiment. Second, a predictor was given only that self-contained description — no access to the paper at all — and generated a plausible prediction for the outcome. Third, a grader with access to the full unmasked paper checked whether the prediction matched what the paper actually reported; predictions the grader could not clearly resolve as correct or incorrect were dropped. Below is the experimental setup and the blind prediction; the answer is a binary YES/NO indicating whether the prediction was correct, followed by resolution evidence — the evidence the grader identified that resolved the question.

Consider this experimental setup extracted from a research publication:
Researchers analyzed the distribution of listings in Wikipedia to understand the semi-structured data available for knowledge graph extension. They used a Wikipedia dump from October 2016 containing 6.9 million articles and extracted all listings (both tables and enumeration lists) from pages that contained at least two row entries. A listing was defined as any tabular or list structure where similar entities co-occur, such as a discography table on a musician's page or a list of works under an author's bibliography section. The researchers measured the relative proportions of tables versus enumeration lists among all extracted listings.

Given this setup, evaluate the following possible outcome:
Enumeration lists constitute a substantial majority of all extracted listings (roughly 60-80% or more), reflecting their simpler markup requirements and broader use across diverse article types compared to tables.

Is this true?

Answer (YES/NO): YES